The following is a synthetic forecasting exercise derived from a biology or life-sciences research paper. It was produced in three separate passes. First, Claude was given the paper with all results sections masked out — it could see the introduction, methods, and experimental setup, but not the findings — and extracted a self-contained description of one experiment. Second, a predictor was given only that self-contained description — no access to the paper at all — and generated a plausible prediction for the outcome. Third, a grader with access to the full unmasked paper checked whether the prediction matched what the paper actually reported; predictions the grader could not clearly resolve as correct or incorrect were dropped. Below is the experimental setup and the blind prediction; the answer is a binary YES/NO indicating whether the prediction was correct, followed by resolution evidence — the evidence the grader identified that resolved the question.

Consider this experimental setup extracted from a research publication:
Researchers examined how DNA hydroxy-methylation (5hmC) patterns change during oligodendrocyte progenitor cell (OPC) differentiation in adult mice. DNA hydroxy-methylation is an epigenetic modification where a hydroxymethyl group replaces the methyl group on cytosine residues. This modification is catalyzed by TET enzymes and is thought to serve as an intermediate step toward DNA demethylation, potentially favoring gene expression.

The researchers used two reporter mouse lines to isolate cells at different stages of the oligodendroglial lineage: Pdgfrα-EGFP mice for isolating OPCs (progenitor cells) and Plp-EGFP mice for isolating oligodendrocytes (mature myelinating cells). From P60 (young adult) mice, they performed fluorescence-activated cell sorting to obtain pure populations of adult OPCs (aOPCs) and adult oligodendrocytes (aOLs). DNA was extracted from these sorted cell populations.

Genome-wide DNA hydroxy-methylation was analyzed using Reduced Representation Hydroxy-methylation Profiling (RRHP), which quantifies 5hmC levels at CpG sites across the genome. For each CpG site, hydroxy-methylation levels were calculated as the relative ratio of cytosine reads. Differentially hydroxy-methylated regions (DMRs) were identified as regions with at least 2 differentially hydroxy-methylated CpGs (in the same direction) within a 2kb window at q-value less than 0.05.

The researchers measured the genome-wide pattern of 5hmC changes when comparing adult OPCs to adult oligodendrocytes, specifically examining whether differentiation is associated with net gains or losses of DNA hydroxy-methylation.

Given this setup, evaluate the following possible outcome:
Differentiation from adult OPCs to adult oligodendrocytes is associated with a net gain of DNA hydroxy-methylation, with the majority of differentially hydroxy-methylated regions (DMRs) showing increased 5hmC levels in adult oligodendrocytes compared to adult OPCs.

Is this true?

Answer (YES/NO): YES